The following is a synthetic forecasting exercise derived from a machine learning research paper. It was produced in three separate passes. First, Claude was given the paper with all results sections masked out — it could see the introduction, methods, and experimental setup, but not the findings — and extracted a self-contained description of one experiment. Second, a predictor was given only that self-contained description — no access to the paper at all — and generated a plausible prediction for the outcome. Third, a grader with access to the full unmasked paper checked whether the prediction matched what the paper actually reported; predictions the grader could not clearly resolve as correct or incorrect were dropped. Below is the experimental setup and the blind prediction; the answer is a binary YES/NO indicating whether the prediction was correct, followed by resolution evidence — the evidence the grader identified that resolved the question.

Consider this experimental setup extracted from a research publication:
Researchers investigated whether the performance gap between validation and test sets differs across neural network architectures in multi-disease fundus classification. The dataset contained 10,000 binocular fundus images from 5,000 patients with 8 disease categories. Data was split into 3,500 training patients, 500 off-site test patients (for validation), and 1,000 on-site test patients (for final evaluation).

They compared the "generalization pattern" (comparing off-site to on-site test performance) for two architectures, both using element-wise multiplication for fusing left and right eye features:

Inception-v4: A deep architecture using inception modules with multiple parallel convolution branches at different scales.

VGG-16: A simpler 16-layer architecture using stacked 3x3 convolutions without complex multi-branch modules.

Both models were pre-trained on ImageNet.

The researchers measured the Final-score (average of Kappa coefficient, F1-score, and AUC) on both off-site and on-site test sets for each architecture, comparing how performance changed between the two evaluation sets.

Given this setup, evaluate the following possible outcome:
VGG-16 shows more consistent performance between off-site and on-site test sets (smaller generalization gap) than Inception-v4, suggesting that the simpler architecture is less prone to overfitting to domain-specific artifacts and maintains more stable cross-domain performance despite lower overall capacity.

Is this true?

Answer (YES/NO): YES